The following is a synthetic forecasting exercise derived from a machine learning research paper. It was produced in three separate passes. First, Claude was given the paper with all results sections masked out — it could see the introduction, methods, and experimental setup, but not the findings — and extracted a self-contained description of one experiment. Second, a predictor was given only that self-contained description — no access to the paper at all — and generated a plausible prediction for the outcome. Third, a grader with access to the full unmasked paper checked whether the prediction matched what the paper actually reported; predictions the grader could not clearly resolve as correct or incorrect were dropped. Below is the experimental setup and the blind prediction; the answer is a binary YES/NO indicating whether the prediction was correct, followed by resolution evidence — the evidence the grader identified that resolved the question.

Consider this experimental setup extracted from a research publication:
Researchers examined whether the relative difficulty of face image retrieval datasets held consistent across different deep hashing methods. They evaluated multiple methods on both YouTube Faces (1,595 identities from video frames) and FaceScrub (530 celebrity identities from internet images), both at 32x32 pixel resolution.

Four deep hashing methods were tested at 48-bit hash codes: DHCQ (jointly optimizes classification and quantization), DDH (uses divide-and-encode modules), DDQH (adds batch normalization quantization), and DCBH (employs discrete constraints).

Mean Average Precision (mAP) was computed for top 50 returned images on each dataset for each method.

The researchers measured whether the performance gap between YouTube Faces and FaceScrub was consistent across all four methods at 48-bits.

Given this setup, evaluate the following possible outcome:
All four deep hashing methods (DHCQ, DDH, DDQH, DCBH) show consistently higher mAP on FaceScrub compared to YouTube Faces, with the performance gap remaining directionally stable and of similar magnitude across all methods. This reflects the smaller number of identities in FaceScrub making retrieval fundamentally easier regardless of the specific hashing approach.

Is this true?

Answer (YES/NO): NO